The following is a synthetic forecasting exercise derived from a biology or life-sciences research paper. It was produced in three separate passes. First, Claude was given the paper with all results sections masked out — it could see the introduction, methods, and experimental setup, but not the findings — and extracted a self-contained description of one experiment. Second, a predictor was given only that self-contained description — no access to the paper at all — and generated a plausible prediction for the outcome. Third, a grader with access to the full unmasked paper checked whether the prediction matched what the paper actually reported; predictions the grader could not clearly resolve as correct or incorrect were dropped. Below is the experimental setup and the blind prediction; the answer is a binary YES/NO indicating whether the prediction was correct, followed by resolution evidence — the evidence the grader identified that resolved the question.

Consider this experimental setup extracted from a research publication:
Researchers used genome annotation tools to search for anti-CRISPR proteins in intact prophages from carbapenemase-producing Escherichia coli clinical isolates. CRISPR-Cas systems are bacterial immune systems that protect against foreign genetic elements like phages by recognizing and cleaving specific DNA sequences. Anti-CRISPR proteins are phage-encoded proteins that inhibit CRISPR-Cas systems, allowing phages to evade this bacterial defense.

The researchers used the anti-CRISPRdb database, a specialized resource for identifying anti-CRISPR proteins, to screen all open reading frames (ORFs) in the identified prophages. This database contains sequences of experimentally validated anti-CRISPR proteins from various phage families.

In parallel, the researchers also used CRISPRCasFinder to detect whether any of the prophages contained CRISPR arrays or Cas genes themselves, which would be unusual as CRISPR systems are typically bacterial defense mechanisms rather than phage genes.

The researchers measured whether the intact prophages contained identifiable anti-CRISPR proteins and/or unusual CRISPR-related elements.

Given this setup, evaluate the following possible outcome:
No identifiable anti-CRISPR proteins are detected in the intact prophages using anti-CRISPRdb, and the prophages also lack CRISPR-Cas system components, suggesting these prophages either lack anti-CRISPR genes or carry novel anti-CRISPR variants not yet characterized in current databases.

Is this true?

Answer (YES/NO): YES